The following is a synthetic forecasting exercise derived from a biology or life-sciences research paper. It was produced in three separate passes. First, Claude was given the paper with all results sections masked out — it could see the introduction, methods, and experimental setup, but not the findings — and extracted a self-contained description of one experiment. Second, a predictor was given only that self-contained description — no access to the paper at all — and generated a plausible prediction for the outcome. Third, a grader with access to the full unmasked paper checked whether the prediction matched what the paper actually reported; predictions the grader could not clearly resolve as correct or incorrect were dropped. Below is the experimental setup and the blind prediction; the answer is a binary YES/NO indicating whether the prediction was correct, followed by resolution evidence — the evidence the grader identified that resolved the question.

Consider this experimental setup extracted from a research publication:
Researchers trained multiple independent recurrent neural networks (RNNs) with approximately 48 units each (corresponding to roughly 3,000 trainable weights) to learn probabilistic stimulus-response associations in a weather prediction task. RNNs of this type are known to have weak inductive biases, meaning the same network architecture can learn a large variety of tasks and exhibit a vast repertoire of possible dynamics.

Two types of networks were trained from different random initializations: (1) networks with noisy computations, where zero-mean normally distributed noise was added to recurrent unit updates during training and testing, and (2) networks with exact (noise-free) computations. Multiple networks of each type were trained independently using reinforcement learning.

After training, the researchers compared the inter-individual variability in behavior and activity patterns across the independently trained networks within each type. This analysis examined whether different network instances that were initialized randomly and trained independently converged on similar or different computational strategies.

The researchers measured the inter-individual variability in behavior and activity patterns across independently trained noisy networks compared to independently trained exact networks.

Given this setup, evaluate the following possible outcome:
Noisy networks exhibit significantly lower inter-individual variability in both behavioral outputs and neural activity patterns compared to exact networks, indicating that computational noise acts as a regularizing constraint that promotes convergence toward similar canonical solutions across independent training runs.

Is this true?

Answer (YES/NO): YES